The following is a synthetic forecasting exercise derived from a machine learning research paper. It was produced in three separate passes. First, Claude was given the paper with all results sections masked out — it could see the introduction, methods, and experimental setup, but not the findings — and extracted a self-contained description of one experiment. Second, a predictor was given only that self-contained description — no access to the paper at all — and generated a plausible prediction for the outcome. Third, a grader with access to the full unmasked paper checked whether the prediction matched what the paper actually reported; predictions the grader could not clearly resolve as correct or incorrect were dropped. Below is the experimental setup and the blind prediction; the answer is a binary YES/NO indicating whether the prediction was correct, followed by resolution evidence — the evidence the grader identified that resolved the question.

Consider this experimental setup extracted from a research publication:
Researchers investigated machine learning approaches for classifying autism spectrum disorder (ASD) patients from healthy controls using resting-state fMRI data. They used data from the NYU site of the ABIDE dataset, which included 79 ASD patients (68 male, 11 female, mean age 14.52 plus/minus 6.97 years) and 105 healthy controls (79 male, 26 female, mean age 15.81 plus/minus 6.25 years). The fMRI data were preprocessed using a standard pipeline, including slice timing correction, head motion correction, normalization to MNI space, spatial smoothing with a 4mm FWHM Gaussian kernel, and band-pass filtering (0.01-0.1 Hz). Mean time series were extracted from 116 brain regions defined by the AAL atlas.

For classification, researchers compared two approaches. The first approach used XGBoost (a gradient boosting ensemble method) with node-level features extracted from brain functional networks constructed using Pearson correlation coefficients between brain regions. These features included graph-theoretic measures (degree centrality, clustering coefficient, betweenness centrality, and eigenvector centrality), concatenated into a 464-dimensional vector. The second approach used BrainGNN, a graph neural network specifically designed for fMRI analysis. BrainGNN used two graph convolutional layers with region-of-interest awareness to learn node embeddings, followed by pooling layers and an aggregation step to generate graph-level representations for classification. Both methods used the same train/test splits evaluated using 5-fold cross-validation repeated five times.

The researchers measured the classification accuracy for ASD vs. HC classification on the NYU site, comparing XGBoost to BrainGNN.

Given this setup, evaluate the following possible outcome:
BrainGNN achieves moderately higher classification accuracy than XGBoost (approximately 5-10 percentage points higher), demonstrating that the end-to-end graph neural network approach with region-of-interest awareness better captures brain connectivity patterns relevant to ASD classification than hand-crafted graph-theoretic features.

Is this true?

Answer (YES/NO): NO